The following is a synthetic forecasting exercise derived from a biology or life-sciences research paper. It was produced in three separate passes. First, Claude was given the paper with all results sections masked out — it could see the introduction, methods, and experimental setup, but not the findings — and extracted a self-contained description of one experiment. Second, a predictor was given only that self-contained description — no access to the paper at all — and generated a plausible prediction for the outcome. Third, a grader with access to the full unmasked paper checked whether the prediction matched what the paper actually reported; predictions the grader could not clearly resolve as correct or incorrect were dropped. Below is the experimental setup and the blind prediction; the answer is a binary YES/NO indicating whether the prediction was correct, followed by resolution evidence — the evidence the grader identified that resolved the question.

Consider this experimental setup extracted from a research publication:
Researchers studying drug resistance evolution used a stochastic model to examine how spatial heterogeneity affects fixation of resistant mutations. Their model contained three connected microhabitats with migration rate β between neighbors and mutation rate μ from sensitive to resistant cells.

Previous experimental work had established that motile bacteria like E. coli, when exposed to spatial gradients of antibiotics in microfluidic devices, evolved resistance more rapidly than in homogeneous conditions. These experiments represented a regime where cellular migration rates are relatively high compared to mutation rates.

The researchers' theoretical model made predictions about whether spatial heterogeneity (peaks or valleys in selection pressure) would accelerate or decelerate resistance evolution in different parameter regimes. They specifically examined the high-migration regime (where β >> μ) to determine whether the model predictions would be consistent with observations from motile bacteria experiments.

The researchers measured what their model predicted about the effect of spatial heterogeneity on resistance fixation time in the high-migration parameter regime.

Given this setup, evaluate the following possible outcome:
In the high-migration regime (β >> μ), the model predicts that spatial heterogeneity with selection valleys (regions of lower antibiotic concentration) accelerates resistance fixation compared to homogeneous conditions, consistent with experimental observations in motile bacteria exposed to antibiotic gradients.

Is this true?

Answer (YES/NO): YES